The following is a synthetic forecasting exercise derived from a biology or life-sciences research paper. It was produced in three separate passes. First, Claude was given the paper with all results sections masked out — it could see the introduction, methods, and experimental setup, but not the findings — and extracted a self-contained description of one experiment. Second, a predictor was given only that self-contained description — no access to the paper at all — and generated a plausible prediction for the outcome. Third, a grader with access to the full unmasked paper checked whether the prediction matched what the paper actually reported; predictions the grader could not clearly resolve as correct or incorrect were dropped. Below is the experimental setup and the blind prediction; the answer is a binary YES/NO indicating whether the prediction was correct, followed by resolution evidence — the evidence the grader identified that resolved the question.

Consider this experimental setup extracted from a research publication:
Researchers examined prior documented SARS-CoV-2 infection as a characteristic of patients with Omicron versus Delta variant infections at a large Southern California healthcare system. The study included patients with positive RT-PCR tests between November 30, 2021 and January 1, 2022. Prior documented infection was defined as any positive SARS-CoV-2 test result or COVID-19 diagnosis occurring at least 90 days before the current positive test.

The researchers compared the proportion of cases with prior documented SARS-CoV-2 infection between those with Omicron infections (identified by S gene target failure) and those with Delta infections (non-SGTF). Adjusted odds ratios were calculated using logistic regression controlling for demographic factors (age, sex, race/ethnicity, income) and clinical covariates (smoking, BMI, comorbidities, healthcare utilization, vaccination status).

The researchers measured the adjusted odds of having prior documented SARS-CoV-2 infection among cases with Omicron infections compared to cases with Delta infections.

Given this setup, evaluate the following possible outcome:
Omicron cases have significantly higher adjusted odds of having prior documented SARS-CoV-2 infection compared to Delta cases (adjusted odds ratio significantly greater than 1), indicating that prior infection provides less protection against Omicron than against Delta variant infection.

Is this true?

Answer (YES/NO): YES